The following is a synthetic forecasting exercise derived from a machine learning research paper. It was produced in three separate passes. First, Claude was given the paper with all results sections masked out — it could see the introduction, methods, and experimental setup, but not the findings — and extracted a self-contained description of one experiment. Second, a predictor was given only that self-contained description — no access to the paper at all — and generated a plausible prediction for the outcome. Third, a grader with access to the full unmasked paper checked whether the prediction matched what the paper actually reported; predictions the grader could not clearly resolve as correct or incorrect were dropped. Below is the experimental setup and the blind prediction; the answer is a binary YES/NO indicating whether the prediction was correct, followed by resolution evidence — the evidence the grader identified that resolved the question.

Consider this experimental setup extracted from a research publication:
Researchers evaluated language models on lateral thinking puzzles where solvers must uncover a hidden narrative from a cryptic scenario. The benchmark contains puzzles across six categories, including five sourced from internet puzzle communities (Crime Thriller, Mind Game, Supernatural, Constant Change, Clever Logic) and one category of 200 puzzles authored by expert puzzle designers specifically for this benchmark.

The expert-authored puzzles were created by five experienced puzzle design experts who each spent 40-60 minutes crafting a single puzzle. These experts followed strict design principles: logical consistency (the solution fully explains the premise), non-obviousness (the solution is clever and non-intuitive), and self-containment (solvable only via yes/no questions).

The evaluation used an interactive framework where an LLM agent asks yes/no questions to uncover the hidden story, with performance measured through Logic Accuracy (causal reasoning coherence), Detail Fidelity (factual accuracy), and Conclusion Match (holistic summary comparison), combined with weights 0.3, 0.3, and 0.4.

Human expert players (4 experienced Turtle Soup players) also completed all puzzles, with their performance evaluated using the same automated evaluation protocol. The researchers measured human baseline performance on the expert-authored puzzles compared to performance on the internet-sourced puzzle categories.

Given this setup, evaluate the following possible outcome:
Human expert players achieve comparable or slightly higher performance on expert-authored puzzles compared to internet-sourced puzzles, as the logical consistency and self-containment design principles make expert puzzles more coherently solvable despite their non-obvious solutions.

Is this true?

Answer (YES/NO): NO